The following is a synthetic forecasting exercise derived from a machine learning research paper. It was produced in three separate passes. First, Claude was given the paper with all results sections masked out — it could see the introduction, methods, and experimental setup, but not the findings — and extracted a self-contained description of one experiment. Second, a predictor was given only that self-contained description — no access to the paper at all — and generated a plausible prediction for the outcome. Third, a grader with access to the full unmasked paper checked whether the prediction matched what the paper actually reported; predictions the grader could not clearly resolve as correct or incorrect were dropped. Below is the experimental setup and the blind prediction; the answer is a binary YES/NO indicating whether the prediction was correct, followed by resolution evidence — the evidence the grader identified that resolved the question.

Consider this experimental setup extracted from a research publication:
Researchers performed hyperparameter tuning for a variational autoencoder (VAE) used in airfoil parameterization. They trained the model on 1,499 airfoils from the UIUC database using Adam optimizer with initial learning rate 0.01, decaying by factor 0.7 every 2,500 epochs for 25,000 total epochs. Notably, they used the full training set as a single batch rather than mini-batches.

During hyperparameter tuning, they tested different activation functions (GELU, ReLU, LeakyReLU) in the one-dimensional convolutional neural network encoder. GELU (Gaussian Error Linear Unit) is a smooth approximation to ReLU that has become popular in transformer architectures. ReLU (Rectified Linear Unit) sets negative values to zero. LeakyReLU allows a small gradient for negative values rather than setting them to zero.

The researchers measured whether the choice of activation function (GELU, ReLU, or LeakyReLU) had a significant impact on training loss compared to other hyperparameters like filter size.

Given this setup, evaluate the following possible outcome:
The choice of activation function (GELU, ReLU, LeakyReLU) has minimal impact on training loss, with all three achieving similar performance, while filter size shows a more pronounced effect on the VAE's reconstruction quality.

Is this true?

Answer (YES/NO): YES